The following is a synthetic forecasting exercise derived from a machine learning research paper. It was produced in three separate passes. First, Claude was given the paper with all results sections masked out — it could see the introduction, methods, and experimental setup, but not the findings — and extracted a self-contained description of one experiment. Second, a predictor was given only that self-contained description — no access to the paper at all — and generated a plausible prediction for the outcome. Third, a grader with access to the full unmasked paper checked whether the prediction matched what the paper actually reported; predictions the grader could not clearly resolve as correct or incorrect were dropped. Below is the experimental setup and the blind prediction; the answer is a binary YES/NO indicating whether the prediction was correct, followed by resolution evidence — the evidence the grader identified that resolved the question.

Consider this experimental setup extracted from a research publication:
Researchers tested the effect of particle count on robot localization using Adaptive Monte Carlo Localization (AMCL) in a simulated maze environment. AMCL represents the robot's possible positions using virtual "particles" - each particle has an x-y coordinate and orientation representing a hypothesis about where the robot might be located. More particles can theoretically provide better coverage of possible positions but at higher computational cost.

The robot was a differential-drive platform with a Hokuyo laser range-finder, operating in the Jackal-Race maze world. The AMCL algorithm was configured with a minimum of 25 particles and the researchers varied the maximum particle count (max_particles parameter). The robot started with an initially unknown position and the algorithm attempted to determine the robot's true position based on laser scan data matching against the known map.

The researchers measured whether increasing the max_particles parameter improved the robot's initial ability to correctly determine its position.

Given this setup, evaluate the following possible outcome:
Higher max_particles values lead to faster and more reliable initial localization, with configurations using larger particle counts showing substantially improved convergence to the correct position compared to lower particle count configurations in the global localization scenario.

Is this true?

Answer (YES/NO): NO